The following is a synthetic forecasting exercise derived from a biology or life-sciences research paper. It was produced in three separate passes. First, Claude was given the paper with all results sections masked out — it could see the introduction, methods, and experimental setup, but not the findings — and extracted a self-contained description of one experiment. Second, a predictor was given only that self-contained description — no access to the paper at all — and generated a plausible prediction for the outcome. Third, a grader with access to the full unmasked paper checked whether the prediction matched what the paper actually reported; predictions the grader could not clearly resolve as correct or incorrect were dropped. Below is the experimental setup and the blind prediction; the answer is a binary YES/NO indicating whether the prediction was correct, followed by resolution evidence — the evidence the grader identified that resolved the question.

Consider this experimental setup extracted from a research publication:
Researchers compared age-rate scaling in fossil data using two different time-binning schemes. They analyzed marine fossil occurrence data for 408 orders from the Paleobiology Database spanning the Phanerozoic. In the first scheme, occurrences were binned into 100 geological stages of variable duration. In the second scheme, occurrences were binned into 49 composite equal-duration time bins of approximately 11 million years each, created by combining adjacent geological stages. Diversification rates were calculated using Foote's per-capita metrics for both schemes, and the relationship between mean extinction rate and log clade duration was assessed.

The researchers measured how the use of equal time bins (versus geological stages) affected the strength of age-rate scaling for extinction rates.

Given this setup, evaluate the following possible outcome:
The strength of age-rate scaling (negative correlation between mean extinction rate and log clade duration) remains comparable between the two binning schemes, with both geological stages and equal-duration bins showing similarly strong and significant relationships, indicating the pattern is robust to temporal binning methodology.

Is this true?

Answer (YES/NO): NO